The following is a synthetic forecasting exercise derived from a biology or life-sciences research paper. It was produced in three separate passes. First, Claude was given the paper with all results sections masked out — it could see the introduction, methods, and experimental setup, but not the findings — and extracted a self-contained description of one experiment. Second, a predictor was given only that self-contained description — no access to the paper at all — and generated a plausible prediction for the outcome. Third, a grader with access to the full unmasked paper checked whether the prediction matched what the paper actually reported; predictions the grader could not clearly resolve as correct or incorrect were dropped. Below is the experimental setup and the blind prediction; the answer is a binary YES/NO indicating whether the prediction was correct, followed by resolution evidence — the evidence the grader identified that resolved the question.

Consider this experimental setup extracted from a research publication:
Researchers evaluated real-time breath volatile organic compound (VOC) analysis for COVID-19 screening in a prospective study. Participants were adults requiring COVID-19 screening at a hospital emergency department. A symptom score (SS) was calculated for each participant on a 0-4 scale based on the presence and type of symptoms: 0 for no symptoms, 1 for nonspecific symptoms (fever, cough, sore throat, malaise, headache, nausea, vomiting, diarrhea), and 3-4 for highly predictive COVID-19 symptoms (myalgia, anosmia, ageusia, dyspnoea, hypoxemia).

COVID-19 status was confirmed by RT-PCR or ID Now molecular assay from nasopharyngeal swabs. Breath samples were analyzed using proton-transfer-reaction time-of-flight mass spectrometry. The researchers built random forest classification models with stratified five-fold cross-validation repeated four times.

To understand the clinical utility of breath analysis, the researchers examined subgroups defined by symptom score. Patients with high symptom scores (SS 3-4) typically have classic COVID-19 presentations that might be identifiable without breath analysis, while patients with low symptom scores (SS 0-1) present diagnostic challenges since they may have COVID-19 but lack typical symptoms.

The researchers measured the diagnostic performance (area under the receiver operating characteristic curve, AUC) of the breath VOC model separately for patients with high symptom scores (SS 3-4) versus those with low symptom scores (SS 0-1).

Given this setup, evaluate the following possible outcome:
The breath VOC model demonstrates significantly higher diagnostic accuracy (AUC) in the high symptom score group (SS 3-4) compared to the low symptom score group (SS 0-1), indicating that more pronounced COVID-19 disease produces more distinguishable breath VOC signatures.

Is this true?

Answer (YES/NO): NO